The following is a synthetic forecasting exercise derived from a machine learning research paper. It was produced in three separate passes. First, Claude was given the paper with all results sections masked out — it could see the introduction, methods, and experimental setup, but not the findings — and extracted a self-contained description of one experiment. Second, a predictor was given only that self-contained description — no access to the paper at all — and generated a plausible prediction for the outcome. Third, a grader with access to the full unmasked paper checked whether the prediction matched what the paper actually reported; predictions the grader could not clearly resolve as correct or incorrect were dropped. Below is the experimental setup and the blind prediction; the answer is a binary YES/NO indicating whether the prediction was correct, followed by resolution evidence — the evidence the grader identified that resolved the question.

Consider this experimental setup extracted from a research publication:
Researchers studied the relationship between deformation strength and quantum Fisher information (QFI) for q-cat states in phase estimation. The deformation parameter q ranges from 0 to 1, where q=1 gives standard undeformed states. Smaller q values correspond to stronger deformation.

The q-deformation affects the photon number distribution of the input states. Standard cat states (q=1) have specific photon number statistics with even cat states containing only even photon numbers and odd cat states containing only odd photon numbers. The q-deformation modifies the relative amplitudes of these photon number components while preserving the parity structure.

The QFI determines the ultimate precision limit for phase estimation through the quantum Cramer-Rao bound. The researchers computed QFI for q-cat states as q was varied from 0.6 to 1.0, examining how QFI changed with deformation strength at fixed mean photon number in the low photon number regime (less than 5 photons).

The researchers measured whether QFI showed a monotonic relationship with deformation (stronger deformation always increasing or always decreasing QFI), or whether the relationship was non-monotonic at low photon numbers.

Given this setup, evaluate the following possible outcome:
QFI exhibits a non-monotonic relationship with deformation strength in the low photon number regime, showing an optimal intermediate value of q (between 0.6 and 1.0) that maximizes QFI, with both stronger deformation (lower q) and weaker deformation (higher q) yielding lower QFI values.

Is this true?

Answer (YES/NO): NO